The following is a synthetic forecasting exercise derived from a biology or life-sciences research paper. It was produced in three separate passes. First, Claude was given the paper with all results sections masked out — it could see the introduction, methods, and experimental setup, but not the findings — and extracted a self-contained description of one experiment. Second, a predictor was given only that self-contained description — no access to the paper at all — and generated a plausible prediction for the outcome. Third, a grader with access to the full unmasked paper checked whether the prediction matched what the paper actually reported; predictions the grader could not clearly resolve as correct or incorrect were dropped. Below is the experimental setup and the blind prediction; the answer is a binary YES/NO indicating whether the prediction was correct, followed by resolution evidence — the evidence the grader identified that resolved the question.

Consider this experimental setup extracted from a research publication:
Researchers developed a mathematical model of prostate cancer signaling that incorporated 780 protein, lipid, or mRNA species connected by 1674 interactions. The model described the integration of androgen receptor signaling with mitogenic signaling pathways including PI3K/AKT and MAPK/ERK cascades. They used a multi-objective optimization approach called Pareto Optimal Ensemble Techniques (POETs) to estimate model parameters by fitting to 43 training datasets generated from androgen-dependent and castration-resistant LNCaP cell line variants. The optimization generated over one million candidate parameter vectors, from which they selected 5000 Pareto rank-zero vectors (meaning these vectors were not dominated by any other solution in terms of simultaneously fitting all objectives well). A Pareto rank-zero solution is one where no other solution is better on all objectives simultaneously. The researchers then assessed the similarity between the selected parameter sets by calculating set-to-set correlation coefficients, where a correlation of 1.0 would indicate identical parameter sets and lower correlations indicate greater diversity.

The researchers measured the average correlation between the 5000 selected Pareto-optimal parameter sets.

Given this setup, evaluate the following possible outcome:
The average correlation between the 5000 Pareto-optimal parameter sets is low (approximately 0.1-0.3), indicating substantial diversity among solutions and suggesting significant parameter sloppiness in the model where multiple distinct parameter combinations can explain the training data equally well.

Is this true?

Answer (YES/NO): NO